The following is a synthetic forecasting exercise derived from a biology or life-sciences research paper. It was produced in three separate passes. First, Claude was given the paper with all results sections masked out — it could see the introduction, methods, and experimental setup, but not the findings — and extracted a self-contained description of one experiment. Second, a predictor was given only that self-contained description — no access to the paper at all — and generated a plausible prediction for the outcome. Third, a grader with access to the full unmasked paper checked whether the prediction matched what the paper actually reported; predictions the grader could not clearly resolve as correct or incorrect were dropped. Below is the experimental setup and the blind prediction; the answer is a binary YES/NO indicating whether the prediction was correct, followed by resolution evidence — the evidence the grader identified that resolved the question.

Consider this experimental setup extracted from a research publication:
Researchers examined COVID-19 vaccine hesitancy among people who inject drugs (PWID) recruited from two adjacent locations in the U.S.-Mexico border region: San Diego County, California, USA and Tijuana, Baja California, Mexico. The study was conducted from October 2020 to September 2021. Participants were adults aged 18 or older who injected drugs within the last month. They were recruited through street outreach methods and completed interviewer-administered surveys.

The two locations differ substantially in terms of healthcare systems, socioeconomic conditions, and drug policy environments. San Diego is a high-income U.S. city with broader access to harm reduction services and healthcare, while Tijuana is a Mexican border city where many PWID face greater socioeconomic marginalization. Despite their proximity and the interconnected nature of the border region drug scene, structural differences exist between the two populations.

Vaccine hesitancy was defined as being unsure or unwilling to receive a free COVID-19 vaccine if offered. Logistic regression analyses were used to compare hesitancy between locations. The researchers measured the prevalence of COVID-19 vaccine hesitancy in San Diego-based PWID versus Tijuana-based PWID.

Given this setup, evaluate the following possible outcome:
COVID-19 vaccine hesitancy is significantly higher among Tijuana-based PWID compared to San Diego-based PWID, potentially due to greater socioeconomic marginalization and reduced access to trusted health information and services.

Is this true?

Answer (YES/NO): NO